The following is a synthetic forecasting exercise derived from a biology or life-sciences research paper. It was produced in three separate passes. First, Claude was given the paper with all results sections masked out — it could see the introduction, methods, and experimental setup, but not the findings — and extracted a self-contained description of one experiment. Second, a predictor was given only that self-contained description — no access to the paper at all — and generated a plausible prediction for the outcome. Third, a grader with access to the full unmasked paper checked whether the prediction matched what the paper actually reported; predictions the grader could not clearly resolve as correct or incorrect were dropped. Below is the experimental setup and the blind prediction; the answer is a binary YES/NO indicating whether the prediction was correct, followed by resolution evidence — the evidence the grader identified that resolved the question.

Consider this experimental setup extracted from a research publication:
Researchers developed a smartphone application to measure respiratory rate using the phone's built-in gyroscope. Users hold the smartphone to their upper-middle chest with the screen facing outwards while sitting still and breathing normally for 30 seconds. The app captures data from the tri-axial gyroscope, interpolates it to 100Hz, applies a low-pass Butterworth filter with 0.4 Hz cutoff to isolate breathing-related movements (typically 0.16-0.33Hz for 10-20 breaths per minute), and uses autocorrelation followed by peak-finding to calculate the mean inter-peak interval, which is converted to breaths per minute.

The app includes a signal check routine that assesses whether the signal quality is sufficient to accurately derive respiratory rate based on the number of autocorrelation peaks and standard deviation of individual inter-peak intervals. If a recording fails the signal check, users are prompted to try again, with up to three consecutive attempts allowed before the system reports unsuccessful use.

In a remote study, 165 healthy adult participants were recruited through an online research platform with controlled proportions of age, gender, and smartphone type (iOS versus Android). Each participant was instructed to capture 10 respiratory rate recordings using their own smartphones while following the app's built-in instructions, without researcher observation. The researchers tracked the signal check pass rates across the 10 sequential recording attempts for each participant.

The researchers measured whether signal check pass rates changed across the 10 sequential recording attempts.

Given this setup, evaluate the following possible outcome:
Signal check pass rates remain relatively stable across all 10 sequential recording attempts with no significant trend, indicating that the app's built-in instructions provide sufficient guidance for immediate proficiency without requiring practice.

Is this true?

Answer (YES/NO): NO